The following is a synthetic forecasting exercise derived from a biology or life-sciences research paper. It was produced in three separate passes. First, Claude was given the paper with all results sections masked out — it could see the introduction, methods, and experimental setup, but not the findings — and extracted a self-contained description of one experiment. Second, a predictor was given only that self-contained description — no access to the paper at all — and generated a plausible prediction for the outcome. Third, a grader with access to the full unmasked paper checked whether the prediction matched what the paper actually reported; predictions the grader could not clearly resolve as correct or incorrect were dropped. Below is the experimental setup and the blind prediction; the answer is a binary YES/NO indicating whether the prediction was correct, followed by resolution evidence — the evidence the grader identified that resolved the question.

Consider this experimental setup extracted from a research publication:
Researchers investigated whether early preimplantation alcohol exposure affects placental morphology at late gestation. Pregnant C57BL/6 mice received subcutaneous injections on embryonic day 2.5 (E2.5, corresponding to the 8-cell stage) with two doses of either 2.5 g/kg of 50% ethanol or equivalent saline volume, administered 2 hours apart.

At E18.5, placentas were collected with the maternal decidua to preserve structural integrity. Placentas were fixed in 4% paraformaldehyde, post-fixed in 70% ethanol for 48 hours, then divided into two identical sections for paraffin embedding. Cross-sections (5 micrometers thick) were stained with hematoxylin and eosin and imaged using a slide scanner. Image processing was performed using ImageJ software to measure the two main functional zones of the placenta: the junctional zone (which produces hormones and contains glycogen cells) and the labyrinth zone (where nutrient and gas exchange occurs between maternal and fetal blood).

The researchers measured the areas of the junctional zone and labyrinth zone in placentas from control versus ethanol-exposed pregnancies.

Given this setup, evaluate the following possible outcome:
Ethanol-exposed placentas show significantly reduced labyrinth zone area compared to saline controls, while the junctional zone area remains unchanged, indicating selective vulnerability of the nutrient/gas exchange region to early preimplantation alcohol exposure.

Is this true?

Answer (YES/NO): NO